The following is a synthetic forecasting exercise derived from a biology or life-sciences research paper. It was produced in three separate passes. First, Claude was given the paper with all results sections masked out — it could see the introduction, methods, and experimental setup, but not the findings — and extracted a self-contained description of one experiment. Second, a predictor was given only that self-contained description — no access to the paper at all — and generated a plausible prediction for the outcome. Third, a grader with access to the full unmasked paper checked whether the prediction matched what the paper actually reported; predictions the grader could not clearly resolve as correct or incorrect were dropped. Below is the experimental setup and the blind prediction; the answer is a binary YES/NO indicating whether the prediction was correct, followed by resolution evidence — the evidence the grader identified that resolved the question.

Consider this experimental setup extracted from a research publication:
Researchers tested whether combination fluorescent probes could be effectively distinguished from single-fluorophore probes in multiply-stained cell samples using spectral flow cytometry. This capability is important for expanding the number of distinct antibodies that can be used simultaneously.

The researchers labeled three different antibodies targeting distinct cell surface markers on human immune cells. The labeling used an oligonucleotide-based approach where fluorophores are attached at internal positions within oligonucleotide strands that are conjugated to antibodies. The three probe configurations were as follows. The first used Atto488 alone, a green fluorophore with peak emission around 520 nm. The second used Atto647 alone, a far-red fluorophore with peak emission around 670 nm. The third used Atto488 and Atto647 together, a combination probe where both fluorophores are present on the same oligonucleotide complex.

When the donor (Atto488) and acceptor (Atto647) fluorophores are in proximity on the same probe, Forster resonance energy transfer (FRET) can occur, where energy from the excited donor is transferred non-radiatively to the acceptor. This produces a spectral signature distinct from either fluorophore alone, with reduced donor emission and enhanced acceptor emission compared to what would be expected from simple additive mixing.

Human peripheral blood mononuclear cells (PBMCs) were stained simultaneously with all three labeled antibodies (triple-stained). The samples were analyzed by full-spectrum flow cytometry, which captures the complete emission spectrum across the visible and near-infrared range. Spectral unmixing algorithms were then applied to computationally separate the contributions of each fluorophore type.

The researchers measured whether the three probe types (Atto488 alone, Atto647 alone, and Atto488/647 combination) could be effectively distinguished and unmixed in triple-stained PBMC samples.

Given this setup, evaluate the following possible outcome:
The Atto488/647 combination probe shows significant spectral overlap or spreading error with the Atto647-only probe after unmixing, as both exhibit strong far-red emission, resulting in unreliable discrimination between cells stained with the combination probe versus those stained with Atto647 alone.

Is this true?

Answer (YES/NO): NO